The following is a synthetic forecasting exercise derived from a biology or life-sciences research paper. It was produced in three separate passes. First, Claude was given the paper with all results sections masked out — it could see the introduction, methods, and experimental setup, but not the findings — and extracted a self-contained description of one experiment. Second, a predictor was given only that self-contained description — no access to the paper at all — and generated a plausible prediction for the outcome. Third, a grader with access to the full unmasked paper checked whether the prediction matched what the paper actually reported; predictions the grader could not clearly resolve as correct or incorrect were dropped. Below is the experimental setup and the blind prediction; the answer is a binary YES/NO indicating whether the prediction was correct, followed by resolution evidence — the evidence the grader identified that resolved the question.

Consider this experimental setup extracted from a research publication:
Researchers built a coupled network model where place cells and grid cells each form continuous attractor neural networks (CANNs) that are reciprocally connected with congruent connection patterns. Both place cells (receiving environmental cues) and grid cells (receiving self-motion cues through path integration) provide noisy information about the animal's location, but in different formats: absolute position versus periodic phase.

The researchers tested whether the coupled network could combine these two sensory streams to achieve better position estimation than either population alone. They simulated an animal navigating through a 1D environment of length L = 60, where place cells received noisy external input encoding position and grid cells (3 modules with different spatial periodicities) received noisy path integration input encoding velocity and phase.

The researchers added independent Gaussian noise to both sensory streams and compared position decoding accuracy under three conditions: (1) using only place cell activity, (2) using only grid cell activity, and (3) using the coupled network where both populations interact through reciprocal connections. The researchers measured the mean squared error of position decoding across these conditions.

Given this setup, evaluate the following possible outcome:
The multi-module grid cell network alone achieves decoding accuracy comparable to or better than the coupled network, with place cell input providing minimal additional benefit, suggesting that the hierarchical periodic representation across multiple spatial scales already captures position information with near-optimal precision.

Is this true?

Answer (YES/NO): NO